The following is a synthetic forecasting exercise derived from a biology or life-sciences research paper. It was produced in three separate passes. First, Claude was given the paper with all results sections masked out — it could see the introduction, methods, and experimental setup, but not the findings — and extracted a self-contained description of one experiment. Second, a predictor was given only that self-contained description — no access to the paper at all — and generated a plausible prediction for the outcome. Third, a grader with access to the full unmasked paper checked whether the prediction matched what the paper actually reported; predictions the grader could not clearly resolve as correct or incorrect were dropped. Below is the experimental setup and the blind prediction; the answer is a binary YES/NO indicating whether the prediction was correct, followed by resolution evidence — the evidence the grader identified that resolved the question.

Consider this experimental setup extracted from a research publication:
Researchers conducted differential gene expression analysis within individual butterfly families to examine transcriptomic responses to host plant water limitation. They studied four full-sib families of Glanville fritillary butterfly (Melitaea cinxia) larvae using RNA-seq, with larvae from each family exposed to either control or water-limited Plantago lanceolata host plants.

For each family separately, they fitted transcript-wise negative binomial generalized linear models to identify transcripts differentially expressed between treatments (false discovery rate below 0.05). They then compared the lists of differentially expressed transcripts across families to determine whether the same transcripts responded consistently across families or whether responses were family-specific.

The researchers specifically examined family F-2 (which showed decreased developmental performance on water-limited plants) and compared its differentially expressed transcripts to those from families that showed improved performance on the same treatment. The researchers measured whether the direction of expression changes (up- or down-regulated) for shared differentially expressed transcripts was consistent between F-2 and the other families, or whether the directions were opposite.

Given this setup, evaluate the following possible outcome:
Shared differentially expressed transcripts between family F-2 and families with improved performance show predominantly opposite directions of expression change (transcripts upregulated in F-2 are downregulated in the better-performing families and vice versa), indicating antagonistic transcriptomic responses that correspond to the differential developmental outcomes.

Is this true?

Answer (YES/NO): YES